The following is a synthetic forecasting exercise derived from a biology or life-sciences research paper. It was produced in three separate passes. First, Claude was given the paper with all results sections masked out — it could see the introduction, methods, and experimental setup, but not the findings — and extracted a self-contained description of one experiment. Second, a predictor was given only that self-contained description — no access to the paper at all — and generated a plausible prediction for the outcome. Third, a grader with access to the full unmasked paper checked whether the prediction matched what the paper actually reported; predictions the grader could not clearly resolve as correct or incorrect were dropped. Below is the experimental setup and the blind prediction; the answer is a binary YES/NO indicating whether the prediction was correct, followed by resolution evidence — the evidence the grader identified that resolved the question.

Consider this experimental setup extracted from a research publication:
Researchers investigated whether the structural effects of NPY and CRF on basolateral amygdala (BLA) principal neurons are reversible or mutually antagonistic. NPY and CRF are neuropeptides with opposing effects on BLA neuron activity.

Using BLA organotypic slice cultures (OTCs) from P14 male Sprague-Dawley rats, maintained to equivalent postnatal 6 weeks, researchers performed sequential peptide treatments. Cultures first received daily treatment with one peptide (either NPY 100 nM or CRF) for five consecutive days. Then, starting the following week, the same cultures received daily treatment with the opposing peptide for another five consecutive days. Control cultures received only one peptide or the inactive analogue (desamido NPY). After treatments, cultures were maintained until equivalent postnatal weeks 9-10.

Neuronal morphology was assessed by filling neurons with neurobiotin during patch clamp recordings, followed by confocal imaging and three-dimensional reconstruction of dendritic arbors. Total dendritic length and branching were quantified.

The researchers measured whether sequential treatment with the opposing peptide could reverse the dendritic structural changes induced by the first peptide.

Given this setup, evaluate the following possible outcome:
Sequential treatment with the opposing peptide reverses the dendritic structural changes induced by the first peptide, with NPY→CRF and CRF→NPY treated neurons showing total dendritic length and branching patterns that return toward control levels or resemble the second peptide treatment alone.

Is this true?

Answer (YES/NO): YES